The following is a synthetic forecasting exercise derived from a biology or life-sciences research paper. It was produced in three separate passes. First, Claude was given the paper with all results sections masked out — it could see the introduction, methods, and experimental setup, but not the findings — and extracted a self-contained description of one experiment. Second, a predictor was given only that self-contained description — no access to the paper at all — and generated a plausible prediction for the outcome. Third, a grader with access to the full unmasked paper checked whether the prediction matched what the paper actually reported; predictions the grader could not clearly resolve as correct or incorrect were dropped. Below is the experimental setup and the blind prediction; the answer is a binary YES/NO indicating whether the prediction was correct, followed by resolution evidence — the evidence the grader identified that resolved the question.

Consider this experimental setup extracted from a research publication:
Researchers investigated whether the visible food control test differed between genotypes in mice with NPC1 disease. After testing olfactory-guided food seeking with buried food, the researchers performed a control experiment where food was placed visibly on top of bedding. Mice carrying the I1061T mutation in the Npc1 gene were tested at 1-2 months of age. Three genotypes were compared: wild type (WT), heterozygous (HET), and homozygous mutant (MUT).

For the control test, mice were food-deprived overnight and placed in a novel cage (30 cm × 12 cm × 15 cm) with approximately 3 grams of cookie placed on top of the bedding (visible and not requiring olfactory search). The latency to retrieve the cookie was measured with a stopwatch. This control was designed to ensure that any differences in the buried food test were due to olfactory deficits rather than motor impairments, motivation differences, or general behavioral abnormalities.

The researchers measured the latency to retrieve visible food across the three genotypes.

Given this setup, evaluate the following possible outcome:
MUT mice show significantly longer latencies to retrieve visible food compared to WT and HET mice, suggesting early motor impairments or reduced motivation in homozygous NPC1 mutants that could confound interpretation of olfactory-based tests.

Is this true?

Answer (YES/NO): NO